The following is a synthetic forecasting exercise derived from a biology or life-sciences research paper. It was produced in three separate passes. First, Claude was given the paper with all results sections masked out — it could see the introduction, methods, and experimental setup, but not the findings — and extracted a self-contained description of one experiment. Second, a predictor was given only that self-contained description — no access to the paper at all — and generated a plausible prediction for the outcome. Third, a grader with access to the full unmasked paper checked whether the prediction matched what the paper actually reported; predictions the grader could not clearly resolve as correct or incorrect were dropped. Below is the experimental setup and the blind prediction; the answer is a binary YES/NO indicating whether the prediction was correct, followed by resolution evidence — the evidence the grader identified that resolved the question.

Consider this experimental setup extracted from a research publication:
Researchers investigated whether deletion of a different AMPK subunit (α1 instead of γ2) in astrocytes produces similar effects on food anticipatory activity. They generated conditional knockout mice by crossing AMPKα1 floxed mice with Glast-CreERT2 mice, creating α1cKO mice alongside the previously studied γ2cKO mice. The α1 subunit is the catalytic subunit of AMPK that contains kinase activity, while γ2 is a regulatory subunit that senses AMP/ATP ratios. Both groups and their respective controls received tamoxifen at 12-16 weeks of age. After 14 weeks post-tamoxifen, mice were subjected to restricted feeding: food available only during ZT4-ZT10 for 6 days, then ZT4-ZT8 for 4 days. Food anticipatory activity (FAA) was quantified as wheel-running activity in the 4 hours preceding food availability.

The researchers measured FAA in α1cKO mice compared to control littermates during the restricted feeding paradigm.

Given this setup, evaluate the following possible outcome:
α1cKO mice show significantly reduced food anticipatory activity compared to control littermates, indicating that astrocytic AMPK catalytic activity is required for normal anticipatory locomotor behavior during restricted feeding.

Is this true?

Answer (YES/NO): NO